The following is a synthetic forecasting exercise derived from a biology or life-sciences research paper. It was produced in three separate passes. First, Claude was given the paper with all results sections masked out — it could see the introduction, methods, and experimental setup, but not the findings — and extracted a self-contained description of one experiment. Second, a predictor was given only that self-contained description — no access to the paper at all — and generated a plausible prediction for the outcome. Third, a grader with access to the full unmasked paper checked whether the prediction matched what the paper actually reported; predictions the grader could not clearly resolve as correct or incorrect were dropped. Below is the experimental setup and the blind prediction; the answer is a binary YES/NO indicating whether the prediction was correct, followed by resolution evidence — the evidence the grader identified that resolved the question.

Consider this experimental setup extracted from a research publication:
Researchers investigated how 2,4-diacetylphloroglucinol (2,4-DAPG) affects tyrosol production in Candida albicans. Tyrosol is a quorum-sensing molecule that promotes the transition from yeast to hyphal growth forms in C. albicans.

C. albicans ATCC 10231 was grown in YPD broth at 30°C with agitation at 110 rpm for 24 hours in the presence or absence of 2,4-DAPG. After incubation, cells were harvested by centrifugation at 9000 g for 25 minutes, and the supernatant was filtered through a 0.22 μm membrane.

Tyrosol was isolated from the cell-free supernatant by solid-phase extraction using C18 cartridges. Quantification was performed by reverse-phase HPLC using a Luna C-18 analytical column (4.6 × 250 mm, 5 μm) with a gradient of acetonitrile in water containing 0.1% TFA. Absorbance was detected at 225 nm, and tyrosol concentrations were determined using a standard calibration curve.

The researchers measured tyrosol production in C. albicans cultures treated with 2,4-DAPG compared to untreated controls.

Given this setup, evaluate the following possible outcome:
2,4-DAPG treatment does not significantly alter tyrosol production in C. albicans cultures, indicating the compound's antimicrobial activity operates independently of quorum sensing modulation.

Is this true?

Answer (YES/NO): NO